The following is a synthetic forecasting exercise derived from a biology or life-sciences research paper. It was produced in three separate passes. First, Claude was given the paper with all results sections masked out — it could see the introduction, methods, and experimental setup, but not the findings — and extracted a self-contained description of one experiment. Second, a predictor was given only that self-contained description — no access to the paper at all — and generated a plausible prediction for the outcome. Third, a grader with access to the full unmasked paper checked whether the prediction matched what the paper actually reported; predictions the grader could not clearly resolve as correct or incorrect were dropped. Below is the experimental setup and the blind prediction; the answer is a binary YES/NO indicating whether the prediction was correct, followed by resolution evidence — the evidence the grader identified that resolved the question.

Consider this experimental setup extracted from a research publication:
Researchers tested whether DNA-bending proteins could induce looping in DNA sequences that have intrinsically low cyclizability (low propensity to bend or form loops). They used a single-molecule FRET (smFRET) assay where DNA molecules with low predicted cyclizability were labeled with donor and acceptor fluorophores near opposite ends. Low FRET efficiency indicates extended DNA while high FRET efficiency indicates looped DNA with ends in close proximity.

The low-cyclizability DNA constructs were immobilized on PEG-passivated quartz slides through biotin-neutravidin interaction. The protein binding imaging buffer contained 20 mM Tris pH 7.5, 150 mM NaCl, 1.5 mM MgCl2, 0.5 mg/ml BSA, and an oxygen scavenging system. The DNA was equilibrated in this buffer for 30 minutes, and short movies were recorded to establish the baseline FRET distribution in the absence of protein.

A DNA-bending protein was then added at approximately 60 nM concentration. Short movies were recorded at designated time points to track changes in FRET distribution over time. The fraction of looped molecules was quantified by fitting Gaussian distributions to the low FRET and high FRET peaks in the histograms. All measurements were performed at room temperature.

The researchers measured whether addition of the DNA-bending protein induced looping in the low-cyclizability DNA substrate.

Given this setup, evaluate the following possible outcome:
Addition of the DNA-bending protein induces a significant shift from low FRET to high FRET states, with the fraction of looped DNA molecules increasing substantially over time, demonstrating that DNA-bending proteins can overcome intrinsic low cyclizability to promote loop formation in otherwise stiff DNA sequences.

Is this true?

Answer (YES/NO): YES